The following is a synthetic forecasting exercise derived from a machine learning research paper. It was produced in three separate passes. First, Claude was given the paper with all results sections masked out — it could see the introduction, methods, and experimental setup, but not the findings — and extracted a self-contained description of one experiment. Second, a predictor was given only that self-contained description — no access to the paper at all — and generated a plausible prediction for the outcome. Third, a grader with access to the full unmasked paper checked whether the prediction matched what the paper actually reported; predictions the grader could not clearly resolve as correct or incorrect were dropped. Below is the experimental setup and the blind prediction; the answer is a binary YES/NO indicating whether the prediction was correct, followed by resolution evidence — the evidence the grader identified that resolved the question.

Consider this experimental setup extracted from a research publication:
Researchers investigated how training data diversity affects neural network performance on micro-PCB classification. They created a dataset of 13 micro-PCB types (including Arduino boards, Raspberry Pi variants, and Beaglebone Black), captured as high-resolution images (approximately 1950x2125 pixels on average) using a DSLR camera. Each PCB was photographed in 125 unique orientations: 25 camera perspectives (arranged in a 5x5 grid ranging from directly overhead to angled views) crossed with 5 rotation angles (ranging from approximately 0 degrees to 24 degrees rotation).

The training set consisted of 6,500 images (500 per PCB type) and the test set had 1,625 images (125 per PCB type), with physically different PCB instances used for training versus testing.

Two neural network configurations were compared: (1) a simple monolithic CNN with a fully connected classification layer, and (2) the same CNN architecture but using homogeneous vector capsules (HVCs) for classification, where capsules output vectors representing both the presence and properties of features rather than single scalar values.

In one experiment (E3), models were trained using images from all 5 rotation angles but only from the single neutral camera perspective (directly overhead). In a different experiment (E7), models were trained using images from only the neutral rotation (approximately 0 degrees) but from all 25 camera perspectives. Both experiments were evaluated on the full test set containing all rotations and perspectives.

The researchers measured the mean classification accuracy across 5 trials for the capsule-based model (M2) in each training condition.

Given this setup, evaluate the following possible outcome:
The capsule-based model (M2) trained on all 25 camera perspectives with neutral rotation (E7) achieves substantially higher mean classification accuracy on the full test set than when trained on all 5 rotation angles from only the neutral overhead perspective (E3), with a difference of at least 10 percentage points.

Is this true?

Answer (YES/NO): YES